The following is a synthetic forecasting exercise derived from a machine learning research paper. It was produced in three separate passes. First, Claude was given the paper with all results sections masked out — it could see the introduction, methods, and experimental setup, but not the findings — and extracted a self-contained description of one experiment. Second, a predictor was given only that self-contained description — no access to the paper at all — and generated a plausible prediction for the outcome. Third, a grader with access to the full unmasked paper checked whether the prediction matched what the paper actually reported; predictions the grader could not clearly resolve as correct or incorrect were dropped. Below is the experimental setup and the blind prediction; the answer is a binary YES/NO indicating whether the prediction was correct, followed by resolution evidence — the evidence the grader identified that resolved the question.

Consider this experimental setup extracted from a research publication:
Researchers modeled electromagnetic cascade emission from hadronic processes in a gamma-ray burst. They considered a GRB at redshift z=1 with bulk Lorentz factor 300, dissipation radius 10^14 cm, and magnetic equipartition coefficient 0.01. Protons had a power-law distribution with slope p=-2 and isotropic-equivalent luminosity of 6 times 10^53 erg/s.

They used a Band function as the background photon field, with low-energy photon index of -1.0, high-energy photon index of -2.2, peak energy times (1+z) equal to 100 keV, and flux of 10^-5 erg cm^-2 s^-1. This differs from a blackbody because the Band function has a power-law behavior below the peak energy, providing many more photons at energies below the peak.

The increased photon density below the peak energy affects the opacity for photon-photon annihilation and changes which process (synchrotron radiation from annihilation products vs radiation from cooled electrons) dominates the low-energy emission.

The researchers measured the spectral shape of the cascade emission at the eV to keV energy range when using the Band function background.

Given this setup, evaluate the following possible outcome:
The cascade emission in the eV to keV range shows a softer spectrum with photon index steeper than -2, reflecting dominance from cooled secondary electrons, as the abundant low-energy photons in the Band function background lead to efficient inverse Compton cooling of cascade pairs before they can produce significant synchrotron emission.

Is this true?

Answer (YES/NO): NO